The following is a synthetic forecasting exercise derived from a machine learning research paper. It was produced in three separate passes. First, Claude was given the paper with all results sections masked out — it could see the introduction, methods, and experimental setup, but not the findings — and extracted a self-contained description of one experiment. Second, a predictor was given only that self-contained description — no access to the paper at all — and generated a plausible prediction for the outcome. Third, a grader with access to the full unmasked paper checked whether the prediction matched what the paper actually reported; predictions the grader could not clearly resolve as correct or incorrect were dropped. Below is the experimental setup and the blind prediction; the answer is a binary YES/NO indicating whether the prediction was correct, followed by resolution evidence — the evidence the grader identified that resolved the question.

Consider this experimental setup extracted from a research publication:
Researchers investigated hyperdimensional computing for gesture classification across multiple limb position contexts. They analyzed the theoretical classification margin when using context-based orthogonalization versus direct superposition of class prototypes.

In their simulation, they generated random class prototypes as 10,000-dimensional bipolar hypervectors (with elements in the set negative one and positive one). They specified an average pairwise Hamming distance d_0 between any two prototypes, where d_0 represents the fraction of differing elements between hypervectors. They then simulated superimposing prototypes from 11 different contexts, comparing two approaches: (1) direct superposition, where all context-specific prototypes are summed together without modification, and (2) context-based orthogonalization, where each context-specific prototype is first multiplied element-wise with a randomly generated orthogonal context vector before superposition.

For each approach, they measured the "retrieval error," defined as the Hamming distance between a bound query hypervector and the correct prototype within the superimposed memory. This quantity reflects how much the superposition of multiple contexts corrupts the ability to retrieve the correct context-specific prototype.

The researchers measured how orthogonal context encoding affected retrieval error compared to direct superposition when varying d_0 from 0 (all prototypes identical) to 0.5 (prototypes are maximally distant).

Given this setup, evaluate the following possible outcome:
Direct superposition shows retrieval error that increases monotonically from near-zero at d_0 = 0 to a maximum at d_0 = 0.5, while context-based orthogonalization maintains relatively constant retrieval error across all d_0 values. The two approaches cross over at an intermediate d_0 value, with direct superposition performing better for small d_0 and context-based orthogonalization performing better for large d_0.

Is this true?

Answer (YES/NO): NO